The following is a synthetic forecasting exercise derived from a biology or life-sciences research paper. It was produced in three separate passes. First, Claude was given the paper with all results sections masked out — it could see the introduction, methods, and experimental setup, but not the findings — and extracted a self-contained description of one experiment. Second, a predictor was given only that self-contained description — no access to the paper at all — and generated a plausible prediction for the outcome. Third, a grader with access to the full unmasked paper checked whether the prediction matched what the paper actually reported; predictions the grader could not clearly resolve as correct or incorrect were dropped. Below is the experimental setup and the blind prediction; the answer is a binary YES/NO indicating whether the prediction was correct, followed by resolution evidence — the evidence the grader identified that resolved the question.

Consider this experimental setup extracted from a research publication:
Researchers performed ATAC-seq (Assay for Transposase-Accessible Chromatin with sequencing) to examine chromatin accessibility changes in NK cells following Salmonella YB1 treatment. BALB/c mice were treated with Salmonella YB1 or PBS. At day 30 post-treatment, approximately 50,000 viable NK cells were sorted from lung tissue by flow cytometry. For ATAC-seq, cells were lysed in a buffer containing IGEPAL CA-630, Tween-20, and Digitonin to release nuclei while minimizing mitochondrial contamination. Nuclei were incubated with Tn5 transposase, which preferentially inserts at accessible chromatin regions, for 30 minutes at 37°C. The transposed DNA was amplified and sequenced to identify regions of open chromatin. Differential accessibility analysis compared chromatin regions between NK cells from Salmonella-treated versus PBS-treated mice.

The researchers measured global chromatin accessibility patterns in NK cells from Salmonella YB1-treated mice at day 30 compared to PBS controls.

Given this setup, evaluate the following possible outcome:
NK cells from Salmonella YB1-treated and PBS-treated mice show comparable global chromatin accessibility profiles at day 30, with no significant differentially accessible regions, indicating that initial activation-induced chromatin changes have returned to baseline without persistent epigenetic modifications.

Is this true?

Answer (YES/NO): NO